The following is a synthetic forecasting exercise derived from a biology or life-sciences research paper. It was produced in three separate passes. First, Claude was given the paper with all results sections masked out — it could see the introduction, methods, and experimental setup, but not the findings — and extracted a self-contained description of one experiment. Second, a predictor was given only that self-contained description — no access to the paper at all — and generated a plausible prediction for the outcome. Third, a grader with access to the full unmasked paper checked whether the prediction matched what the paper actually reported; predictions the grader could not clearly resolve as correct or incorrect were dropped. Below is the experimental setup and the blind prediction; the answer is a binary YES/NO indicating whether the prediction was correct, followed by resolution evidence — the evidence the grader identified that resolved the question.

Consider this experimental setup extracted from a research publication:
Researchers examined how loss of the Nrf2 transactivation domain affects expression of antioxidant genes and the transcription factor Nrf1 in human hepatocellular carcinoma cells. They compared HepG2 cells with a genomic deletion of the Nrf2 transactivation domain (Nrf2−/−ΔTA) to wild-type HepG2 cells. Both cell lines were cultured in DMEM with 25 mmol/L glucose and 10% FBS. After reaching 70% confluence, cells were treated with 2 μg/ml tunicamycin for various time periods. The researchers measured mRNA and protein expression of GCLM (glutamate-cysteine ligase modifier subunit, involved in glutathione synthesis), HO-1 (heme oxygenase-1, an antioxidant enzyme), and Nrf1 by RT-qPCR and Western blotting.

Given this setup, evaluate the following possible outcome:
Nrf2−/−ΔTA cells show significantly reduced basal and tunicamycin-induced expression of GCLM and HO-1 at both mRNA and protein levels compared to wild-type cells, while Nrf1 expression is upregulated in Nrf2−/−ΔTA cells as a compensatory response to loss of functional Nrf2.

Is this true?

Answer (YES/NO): NO